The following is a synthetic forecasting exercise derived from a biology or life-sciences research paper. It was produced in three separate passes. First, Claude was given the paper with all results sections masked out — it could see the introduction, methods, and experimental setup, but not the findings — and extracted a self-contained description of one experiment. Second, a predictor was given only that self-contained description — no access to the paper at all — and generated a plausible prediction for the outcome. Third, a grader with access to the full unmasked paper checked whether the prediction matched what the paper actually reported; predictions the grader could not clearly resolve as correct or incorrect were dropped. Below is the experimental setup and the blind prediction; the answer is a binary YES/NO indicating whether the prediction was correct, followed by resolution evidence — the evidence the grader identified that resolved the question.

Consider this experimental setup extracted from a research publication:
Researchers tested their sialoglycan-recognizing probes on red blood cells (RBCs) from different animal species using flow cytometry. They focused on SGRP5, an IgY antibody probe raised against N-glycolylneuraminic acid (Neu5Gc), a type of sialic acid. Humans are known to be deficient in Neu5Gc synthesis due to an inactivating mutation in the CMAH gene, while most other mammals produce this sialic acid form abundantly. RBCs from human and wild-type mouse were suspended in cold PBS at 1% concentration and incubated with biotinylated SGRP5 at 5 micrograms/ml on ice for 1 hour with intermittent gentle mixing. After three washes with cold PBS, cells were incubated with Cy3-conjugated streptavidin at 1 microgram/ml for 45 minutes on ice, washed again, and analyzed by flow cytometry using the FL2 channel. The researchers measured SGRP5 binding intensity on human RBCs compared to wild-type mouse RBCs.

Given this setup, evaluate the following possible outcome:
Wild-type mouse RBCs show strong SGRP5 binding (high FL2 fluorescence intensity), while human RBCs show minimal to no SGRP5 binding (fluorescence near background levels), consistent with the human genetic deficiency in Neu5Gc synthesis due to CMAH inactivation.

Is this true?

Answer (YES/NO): NO